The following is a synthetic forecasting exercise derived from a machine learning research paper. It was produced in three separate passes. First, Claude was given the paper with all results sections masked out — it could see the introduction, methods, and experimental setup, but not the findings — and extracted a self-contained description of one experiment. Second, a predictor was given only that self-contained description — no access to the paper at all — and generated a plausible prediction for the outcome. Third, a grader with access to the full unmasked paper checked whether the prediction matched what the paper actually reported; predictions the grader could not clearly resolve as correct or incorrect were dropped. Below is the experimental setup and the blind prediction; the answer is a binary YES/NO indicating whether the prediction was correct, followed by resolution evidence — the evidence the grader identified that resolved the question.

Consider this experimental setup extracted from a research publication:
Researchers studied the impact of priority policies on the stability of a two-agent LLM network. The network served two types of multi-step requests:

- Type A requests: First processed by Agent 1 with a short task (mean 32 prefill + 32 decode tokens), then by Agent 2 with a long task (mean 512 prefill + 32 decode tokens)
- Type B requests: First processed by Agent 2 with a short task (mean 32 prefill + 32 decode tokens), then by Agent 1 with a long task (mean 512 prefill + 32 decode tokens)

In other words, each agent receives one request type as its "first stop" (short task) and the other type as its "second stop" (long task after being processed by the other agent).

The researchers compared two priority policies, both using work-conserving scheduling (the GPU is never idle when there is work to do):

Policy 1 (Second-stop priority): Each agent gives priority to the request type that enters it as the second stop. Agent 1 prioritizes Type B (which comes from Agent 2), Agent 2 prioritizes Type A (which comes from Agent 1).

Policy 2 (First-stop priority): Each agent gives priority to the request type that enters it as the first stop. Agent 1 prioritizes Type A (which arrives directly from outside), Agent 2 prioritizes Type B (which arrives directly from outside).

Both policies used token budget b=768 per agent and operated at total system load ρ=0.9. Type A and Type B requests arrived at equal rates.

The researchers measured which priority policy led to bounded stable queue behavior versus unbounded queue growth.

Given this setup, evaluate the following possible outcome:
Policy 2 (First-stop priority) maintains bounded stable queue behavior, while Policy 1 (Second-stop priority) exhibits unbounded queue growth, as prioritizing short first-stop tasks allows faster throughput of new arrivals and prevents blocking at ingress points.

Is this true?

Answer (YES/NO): YES